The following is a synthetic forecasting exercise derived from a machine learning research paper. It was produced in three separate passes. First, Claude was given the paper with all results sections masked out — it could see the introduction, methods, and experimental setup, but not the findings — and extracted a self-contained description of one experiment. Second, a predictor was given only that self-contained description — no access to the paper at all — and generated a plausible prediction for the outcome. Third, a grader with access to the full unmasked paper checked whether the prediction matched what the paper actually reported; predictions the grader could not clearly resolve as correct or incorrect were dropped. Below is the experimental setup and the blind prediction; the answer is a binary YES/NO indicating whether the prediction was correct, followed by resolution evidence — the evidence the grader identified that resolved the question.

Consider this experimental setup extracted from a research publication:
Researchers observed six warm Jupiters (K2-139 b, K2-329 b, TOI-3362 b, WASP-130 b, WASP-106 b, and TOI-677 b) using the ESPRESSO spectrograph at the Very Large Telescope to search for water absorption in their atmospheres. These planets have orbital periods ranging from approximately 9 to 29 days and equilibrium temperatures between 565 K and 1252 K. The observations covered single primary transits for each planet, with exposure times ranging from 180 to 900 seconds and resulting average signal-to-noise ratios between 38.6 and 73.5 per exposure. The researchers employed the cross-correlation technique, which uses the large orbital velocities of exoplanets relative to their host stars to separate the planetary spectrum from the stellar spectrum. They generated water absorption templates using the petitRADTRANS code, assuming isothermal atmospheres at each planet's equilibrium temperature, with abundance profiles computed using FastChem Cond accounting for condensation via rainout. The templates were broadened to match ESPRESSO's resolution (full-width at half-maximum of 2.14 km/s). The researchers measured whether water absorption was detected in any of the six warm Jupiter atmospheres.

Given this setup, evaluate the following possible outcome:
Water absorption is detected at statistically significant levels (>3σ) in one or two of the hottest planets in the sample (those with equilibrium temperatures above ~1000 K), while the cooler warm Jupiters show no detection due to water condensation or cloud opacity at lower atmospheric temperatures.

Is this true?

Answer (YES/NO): NO